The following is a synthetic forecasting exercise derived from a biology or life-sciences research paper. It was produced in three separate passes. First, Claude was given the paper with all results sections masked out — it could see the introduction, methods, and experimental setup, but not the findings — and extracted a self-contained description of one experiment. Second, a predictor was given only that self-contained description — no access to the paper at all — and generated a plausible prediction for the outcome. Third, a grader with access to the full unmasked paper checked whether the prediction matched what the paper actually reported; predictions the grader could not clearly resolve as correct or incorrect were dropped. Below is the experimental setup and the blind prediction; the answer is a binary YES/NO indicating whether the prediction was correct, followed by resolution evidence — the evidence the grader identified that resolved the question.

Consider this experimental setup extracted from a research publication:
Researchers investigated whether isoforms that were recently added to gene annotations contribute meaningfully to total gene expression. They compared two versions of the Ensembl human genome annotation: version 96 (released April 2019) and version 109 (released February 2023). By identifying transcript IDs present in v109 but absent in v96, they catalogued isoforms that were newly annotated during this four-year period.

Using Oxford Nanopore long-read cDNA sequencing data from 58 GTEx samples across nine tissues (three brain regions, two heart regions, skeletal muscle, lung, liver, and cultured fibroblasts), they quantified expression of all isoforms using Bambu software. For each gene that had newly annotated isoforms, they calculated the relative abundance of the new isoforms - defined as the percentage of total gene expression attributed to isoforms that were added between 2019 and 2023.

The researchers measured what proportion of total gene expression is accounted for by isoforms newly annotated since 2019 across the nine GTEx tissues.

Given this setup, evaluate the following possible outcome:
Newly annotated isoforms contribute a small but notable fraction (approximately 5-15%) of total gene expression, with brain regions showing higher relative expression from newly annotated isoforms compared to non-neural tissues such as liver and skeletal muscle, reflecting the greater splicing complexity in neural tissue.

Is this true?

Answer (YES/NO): NO